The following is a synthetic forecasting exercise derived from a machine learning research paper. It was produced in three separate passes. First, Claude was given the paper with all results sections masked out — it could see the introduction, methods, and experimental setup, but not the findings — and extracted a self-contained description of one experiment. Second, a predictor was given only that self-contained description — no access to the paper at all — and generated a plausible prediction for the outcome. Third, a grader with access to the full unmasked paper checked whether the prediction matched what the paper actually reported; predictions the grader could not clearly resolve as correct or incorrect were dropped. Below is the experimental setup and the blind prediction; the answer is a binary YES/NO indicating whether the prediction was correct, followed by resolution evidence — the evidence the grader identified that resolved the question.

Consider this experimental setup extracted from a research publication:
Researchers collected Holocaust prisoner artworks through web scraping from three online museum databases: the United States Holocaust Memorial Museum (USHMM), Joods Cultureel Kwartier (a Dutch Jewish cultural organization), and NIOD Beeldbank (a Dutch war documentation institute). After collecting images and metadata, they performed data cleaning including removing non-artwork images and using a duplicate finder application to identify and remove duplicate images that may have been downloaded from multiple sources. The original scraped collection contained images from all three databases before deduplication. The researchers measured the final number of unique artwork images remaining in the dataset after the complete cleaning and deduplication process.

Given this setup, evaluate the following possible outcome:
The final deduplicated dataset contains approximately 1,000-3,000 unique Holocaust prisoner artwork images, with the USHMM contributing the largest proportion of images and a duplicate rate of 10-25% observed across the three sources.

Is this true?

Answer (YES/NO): NO